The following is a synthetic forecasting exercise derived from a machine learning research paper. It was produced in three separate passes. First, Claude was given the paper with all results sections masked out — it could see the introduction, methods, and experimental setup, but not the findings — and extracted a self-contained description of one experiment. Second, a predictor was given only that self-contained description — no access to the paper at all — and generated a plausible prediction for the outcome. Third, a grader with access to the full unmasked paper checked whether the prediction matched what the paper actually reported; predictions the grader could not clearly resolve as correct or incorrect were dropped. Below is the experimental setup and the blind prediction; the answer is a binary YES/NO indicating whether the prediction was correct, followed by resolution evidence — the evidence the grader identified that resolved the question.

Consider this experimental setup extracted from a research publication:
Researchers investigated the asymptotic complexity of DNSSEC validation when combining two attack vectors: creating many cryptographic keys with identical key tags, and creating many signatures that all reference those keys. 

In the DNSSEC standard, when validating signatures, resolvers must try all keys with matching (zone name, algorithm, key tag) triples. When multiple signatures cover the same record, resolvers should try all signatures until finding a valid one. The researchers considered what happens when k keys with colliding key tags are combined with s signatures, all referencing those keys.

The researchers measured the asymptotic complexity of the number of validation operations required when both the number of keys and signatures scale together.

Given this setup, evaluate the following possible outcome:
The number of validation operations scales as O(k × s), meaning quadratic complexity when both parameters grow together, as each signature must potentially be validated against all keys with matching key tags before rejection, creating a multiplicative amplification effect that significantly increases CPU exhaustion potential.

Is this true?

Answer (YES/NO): YES